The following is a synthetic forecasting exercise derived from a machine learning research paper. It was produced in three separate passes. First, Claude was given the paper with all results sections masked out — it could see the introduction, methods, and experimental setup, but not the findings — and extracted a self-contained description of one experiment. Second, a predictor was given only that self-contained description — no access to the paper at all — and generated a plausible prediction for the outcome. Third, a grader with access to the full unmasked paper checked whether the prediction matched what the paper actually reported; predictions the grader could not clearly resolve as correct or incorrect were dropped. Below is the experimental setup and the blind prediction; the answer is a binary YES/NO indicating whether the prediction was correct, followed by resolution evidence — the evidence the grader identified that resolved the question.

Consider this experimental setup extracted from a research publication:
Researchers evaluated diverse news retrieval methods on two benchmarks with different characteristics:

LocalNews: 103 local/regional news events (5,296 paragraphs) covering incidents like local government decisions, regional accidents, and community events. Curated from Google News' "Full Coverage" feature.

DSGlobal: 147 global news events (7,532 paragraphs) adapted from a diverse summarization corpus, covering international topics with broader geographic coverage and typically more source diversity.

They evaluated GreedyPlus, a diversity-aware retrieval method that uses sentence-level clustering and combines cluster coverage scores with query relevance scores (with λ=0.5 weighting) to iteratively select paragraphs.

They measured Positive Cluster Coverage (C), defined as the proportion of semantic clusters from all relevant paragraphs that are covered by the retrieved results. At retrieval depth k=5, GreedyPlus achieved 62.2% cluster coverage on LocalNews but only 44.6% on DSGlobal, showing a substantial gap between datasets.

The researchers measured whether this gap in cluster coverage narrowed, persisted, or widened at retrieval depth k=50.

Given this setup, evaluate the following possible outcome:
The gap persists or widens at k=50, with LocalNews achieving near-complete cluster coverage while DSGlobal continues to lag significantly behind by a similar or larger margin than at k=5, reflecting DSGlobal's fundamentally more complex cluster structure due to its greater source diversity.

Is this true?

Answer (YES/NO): NO